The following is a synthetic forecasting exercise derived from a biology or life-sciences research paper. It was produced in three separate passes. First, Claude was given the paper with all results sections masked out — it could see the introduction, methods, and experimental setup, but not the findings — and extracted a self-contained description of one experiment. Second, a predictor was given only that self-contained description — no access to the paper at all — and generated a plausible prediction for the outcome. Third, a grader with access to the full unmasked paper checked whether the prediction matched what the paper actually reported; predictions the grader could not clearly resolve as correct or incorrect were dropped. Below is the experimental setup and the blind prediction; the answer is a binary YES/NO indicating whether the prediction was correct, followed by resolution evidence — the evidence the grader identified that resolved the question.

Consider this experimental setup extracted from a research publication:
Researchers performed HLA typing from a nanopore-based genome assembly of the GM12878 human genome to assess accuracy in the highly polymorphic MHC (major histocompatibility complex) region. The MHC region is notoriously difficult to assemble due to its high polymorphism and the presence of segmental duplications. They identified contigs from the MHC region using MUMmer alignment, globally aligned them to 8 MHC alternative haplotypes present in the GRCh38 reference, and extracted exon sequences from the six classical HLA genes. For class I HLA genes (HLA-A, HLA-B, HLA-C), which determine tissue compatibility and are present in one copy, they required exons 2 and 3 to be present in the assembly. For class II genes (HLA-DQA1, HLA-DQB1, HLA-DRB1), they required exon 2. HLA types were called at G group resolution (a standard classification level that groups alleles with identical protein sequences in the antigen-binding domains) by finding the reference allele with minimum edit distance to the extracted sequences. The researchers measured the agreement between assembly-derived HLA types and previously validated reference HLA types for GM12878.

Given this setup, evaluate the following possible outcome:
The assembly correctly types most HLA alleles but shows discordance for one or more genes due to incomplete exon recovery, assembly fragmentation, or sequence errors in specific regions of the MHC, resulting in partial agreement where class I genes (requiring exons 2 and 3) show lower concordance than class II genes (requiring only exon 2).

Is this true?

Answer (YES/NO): NO